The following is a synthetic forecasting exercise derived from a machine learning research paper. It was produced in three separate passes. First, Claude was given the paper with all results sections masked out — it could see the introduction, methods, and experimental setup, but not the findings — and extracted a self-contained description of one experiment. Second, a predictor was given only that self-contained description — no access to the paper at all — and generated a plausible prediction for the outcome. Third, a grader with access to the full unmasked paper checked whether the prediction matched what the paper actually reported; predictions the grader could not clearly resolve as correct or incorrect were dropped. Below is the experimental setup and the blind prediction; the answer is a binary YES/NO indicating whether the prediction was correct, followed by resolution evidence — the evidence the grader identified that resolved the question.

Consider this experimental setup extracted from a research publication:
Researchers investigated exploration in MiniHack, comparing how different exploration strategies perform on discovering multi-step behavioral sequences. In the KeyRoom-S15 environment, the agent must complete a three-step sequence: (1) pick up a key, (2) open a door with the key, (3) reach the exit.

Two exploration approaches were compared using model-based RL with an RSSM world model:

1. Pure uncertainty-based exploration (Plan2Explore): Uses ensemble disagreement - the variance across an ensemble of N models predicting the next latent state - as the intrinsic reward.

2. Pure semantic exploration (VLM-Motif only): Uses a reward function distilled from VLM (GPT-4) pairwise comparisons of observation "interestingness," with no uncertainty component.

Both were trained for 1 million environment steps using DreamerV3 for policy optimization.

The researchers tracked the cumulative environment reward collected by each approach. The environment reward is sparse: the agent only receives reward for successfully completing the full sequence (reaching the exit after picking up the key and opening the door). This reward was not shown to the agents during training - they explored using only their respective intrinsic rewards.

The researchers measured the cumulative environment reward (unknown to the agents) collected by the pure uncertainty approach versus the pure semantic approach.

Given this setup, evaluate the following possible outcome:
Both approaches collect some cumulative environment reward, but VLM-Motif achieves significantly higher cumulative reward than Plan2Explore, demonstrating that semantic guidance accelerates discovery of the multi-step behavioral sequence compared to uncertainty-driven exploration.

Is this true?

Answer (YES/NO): NO